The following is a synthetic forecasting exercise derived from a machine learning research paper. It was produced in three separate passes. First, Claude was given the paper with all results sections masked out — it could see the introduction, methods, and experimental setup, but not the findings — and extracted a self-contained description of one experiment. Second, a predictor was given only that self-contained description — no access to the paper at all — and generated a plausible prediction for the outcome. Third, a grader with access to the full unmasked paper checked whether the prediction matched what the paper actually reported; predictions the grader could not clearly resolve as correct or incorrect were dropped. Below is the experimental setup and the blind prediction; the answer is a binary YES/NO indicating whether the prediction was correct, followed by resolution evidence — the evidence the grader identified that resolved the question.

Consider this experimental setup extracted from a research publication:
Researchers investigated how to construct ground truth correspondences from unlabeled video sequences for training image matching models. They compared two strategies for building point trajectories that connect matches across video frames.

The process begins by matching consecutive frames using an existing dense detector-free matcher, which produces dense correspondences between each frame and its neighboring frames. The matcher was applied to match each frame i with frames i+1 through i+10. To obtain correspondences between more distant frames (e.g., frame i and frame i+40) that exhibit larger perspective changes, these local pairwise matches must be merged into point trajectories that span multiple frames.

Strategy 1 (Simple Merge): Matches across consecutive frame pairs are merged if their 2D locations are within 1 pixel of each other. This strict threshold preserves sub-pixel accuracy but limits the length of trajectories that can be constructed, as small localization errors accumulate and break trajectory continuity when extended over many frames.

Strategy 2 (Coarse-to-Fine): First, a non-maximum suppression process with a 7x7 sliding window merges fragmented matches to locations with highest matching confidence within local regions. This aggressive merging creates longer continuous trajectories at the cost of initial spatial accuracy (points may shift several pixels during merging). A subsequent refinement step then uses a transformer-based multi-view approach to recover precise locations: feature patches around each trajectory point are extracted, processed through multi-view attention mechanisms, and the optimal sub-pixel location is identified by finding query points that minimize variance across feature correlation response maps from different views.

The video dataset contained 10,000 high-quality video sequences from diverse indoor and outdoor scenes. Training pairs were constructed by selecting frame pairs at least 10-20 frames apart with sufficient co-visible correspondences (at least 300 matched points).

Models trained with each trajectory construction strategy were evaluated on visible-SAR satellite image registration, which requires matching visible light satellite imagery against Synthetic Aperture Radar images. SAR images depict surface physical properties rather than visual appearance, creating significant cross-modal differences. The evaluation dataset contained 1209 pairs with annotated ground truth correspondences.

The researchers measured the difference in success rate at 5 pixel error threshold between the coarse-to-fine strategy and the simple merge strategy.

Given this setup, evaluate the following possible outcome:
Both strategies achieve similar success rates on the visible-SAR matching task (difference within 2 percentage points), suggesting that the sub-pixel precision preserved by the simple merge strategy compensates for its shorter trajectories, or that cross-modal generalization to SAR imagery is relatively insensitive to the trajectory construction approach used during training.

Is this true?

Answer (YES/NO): NO